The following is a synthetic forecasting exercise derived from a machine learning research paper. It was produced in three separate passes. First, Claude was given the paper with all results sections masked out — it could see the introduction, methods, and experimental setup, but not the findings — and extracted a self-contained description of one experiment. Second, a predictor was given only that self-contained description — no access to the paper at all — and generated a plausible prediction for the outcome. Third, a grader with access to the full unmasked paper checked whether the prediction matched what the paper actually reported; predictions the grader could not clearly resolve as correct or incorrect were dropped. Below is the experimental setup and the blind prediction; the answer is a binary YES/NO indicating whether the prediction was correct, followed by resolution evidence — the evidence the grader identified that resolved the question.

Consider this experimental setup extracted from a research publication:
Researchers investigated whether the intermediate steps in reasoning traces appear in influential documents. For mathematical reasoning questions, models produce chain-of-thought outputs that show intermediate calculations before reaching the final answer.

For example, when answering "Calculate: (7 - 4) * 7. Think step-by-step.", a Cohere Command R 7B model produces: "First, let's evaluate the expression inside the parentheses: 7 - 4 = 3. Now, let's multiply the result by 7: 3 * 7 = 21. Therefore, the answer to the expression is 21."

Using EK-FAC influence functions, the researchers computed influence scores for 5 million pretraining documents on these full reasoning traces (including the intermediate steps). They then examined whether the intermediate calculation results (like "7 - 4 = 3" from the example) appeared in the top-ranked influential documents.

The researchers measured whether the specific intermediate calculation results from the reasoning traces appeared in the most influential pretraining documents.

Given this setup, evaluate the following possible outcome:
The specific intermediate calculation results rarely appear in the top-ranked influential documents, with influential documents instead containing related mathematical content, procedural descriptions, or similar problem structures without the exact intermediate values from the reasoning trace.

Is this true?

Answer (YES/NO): YES